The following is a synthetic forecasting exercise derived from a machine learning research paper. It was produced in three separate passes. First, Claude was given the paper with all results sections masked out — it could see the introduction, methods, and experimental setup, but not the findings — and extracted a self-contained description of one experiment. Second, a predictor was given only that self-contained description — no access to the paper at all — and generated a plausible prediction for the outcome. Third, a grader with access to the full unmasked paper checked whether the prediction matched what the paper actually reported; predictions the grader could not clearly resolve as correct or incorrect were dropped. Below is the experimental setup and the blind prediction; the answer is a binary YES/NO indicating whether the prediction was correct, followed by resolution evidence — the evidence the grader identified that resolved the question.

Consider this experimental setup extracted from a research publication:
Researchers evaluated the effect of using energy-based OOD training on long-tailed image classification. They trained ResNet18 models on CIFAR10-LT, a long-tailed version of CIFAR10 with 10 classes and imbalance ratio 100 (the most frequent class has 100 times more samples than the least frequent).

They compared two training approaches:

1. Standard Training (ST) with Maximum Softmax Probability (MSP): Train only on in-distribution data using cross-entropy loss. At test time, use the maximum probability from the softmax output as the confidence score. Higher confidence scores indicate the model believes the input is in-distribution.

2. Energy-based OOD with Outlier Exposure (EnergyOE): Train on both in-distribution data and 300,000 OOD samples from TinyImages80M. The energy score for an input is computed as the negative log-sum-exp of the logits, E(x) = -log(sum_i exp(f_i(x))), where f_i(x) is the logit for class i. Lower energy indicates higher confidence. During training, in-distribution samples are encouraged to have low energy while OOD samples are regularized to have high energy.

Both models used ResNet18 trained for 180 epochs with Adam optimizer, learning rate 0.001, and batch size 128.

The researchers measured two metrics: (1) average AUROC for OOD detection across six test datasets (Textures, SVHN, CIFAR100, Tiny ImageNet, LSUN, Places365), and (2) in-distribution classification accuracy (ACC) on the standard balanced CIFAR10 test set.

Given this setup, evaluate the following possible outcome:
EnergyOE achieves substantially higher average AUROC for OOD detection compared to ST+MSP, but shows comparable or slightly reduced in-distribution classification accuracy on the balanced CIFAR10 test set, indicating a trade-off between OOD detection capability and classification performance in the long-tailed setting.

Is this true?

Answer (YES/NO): NO